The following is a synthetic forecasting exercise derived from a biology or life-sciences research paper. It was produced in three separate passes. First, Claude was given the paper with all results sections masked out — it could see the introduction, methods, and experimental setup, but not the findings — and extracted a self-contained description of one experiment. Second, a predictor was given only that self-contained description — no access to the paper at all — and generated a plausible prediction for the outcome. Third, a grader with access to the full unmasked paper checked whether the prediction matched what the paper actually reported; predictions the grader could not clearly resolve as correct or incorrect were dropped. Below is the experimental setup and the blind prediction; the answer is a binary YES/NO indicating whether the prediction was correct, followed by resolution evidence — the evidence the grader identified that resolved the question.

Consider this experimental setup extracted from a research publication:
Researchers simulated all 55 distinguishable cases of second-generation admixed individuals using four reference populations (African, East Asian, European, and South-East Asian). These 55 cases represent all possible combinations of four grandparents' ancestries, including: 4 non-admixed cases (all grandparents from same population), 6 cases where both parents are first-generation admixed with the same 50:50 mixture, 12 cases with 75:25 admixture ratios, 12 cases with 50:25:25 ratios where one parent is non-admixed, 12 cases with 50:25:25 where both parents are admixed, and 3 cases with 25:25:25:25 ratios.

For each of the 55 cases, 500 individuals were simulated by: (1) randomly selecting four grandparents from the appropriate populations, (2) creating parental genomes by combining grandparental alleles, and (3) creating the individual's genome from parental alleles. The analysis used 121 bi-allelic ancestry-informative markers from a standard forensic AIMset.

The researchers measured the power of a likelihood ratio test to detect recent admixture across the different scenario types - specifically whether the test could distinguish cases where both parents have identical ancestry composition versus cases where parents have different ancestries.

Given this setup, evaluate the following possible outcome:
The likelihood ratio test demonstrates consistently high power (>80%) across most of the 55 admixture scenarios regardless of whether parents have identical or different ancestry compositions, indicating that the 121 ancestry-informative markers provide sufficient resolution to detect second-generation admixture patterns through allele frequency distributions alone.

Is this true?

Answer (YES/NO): NO